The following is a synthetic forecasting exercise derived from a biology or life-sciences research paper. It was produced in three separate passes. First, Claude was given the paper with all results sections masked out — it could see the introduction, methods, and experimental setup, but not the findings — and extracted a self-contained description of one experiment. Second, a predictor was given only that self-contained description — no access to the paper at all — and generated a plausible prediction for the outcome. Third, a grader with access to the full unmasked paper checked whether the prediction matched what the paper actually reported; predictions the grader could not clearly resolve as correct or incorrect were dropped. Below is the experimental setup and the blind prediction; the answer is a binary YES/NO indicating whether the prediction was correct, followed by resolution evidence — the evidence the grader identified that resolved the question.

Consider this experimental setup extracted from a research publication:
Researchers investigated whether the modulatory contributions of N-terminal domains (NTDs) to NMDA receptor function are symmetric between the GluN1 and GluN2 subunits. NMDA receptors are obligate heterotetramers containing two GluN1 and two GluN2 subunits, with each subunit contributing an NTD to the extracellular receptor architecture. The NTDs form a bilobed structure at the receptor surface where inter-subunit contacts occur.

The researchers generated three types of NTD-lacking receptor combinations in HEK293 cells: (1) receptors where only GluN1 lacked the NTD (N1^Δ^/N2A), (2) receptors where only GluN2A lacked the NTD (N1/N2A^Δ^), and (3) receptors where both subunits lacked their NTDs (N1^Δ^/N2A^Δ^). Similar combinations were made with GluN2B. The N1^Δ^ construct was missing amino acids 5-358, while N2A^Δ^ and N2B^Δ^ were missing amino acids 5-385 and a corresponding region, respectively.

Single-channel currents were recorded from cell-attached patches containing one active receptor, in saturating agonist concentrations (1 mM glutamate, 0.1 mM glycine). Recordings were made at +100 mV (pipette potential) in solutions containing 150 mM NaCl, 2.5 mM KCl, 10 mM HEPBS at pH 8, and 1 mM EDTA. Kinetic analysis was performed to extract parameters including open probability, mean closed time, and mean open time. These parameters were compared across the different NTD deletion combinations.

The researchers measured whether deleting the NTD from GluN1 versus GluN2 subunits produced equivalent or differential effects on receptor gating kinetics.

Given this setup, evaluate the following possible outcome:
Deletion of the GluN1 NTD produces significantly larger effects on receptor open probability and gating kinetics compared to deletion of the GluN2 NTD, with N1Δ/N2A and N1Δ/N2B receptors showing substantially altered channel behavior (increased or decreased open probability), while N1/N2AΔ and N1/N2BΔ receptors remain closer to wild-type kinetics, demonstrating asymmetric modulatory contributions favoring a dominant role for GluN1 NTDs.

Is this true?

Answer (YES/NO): NO